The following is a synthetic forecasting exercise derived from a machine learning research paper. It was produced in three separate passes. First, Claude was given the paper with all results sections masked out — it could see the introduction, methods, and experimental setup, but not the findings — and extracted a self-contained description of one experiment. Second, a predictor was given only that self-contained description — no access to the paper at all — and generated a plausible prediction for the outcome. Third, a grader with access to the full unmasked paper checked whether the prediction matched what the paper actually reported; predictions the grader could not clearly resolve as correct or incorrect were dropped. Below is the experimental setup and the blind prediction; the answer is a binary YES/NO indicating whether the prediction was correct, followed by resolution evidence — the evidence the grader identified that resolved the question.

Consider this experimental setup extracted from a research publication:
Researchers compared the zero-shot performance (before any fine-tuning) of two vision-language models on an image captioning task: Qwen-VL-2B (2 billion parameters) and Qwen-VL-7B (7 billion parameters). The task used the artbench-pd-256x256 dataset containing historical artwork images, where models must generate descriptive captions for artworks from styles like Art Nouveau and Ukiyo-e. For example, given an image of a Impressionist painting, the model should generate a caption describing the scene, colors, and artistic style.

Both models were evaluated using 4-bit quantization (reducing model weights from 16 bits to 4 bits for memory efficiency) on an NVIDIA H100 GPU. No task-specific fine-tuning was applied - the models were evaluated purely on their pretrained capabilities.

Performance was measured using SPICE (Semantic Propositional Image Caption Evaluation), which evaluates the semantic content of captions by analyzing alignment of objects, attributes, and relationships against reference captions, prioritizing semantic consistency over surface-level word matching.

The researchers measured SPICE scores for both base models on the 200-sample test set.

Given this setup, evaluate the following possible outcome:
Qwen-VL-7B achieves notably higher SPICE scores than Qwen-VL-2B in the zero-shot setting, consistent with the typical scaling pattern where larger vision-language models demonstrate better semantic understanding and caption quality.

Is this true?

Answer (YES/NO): NO